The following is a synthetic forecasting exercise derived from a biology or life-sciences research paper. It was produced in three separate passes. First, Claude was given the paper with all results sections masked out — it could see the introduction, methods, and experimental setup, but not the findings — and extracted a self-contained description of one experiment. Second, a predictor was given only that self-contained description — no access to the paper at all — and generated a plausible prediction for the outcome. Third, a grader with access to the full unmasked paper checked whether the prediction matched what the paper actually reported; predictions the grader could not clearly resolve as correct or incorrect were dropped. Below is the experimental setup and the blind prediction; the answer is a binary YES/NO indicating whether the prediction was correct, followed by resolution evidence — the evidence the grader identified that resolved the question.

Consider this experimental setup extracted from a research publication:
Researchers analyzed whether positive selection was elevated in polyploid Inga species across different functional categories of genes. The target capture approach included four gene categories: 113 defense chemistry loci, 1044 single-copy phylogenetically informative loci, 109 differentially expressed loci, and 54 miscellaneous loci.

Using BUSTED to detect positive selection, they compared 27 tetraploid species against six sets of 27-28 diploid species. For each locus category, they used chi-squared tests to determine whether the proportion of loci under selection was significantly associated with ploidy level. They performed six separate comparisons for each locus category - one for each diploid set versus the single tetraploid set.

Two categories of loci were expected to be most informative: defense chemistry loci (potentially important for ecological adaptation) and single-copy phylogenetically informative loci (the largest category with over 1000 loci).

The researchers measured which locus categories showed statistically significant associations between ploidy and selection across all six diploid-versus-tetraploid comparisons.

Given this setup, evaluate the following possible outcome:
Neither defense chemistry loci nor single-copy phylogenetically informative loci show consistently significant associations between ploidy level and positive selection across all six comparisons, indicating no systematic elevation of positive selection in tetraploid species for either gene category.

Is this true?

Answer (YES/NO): NO